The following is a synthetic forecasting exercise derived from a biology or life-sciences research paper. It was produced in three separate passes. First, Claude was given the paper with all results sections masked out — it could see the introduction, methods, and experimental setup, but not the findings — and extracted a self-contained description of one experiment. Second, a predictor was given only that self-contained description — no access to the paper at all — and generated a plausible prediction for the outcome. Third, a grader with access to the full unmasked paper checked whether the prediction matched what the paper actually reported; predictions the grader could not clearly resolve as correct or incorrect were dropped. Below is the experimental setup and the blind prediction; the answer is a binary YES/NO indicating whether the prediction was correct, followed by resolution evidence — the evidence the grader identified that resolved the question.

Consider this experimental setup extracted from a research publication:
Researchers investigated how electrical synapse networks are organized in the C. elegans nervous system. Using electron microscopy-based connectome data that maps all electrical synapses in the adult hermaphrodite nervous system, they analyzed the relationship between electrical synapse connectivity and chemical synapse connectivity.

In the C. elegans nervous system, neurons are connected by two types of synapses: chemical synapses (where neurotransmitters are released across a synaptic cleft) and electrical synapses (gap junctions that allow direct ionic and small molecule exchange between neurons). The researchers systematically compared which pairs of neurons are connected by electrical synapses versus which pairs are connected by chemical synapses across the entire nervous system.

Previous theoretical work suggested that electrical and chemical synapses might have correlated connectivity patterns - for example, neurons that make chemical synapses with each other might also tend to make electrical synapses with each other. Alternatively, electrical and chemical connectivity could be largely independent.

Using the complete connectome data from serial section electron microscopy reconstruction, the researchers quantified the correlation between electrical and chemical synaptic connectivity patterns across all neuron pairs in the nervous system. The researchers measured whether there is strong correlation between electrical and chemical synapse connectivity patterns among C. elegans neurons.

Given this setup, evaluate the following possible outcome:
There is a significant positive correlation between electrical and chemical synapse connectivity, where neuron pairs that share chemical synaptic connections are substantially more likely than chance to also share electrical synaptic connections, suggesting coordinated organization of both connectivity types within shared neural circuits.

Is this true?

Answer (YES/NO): NO